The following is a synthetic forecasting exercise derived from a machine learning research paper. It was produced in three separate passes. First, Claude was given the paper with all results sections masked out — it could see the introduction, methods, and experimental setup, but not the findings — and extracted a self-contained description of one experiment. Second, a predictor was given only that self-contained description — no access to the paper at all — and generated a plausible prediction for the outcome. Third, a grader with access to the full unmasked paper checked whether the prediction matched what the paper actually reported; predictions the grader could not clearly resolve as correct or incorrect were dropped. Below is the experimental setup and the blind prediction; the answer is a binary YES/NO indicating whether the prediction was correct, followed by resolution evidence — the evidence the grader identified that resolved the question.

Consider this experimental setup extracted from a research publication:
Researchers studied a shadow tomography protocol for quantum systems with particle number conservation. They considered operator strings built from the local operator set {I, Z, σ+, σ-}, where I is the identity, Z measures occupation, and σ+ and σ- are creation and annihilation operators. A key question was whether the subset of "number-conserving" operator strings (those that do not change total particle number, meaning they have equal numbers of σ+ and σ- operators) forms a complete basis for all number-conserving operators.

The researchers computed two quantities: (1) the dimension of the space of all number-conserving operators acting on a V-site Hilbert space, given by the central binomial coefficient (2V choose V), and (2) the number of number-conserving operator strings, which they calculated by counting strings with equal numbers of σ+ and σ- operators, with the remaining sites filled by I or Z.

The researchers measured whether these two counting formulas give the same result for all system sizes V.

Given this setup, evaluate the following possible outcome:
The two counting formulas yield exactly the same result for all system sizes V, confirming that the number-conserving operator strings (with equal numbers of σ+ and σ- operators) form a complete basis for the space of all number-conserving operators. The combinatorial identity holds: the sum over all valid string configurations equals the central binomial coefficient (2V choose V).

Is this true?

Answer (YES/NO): YES